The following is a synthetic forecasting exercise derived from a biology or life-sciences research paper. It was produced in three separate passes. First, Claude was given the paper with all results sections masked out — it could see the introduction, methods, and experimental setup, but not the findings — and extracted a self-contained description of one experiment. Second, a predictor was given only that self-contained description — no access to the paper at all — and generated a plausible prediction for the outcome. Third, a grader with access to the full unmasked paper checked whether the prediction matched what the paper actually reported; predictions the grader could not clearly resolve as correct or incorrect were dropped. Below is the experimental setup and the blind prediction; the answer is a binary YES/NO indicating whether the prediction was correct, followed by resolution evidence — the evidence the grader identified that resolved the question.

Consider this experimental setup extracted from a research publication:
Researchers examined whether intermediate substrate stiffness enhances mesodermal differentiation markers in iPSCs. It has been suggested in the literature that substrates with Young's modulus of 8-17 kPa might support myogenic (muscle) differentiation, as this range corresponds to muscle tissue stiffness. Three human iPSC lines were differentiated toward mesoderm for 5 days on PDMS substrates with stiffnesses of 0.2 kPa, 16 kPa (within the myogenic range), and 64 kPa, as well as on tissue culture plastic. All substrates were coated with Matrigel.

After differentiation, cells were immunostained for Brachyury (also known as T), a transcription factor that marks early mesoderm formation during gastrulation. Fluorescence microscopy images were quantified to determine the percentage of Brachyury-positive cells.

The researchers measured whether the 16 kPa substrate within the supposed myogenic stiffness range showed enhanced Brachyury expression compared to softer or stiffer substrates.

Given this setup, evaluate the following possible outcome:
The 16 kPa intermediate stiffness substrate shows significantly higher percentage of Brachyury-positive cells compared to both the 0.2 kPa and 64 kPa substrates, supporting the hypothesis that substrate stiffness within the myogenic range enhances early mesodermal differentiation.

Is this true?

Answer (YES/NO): NO